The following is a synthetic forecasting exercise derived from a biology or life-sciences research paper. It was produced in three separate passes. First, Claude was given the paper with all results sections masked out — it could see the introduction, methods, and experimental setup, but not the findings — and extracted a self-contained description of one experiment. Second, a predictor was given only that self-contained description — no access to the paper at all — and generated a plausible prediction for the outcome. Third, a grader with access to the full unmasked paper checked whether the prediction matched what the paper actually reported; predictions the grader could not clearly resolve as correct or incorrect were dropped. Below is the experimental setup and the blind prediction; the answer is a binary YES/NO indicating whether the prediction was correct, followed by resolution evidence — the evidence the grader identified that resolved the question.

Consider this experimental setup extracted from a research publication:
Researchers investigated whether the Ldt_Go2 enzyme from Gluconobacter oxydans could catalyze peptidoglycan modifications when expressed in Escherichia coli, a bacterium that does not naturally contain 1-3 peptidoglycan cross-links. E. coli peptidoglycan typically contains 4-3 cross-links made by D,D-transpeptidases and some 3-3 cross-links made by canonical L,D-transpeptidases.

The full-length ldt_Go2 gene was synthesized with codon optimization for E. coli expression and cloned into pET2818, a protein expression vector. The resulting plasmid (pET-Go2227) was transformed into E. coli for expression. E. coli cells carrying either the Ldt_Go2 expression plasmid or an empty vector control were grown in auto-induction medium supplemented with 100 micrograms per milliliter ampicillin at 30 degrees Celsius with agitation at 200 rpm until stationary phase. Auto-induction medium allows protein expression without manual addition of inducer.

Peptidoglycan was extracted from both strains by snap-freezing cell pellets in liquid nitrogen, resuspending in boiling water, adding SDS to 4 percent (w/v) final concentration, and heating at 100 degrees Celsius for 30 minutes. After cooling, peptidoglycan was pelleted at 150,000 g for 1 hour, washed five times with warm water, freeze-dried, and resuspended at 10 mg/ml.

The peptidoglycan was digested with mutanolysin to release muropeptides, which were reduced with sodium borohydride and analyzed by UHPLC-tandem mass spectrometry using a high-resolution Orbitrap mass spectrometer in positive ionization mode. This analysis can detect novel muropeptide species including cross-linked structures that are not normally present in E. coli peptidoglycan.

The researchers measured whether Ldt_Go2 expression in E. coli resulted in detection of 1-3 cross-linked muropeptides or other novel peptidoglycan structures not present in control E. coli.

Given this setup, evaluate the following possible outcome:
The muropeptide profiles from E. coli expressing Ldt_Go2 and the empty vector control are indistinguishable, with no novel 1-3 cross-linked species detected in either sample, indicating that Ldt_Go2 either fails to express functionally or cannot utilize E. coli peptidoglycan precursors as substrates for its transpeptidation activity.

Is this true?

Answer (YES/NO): NO